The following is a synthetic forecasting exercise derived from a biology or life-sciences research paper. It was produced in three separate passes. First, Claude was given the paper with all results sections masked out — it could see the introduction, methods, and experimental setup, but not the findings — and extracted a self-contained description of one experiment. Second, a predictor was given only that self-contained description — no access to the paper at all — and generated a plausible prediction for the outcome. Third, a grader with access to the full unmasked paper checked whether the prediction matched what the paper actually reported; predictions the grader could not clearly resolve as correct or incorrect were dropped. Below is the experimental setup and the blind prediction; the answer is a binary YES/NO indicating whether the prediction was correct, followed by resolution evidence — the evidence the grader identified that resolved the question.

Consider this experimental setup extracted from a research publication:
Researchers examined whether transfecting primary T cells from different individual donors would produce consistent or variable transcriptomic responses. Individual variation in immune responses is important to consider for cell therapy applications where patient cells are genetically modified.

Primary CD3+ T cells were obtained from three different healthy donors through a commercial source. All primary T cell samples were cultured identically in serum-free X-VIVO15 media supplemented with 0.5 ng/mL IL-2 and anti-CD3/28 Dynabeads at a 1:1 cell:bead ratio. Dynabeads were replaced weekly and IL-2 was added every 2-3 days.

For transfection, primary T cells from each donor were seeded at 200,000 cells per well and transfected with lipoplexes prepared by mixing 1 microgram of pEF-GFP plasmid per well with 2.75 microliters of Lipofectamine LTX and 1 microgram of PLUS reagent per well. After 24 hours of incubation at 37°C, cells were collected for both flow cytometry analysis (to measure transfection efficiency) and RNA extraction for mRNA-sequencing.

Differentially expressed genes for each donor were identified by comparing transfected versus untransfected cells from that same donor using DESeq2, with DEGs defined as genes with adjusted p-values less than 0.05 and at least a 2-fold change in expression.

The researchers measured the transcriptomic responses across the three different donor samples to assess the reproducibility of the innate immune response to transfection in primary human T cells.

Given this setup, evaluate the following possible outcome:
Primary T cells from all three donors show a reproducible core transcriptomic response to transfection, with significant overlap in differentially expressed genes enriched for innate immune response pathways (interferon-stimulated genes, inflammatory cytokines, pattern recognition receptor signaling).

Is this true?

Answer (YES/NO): NO